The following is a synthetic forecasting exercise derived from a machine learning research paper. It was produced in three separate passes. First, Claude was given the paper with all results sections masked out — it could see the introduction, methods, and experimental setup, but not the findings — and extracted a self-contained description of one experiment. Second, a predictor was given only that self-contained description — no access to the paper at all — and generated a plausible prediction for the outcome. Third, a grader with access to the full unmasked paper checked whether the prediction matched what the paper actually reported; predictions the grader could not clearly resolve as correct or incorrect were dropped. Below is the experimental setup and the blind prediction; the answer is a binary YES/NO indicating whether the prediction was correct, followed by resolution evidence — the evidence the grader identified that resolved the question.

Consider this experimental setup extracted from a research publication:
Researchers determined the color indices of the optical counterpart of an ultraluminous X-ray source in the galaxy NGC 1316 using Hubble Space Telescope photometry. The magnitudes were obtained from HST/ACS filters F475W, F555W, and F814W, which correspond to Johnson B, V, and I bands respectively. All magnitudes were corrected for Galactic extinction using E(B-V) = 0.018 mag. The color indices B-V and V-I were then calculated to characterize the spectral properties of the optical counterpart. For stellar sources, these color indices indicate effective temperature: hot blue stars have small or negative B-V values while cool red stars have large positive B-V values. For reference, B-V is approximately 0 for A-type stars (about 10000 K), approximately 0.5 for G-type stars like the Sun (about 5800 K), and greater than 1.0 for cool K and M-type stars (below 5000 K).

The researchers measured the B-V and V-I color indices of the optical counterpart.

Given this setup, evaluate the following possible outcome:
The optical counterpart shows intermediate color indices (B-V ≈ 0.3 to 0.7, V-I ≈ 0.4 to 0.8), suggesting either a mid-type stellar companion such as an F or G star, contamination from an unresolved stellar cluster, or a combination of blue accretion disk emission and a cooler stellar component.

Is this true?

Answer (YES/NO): NO